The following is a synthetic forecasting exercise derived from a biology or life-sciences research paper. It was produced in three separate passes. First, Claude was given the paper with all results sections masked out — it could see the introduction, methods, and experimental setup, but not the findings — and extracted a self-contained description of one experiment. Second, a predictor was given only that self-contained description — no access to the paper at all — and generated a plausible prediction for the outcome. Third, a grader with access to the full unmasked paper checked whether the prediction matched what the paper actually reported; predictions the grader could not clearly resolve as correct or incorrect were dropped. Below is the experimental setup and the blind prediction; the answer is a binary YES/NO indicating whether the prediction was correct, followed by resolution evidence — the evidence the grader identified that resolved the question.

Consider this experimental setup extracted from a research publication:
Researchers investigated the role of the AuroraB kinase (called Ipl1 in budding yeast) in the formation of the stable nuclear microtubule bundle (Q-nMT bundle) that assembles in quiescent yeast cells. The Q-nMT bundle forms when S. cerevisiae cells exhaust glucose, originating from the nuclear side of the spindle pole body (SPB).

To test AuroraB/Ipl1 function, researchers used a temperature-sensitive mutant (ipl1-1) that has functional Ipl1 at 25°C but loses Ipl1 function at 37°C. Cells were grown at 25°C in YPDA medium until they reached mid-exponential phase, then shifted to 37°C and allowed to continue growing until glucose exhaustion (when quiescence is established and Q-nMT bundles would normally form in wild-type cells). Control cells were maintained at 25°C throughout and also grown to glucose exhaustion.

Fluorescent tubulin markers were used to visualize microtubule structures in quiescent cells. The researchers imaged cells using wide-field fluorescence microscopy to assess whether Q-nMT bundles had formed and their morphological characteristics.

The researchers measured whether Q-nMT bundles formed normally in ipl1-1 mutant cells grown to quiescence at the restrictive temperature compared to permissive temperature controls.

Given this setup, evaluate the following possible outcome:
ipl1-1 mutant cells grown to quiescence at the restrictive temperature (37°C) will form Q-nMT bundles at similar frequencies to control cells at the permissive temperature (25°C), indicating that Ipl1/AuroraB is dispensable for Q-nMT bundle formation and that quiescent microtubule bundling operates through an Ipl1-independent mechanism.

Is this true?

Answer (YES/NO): NO